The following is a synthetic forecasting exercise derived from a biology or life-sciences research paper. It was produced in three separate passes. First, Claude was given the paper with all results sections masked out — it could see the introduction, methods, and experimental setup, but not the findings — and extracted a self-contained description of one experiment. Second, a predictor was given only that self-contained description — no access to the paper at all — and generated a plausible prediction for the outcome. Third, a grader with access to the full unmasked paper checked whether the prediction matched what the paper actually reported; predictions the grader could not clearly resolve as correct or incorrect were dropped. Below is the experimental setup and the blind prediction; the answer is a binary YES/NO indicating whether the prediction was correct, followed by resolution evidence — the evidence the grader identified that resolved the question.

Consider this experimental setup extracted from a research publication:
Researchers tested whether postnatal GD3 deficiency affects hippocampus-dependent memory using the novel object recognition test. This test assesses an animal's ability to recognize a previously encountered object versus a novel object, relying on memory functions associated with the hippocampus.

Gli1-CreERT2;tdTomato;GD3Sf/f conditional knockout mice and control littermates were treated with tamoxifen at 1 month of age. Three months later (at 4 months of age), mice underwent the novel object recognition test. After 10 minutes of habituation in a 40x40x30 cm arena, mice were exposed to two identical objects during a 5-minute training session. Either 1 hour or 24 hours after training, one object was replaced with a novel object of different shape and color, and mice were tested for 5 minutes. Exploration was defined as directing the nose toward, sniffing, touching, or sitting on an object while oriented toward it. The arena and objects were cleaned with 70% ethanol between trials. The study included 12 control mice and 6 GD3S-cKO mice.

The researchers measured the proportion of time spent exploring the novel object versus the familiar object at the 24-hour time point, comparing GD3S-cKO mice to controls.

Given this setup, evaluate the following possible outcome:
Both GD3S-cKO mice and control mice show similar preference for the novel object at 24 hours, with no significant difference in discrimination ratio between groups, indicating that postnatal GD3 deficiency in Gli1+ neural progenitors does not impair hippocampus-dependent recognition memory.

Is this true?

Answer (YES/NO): NO